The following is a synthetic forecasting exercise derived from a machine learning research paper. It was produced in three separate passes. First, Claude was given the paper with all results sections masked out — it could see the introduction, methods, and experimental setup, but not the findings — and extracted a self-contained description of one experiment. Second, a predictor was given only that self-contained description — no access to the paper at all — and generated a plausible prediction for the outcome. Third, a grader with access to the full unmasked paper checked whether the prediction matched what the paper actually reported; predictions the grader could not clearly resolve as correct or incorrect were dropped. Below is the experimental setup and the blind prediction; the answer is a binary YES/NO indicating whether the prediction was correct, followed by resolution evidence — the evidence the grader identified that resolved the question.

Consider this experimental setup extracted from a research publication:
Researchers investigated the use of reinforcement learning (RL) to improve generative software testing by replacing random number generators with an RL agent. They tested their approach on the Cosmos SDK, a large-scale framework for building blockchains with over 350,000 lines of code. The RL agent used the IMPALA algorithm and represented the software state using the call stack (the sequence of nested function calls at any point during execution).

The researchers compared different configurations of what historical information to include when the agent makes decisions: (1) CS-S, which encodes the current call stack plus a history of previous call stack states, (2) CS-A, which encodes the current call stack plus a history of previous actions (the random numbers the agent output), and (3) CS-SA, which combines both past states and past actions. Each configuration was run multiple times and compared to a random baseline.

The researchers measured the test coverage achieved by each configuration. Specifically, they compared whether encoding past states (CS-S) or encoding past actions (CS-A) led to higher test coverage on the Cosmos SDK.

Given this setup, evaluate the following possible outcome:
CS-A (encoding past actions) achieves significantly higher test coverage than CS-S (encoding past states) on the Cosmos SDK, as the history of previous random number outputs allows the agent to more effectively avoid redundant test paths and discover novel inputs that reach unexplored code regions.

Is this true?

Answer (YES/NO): NO